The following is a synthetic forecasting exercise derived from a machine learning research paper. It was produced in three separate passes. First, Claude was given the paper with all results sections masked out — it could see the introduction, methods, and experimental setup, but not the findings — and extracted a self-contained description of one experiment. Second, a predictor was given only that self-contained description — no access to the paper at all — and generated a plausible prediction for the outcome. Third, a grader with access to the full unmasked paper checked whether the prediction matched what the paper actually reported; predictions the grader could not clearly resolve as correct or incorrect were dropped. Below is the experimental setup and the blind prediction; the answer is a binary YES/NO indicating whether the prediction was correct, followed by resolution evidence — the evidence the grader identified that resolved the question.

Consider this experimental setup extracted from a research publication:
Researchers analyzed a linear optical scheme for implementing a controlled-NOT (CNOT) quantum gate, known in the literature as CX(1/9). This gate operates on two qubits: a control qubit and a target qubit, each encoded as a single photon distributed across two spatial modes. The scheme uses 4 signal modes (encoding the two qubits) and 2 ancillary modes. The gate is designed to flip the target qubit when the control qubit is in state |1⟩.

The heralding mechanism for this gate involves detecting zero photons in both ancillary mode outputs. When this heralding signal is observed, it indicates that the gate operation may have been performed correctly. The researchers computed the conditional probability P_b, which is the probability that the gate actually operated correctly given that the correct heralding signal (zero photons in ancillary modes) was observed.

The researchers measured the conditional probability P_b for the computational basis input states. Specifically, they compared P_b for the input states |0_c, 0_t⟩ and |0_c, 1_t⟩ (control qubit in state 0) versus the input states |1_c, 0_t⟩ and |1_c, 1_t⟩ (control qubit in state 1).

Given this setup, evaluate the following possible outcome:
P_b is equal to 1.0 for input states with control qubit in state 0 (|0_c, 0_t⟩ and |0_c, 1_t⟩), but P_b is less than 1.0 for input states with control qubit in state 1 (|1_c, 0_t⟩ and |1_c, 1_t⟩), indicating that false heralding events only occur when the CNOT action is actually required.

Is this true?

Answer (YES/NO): NO